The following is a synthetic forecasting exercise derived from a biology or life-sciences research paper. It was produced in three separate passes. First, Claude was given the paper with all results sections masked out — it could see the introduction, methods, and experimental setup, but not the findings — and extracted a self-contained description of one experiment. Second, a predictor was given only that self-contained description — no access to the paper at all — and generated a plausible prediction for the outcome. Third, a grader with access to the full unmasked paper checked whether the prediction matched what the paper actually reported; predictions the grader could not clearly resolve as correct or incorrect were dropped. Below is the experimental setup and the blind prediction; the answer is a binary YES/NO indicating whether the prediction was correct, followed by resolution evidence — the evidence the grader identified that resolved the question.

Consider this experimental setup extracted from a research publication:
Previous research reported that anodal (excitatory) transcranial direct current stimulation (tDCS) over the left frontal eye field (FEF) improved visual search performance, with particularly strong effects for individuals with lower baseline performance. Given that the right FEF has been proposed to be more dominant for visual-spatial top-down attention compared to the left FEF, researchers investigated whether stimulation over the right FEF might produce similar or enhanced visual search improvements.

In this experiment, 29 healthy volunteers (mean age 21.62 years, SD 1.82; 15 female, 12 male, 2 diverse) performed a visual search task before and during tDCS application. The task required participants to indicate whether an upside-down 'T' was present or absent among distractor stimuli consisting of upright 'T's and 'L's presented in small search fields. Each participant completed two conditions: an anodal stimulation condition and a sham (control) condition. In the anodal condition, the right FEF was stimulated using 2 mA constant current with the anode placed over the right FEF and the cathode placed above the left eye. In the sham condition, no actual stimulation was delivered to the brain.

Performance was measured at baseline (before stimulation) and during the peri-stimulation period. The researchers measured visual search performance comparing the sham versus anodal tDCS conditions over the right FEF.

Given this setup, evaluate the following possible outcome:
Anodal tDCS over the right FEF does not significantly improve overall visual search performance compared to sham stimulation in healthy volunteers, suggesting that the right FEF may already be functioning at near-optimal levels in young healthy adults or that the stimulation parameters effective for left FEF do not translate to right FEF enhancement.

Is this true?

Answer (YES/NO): YES